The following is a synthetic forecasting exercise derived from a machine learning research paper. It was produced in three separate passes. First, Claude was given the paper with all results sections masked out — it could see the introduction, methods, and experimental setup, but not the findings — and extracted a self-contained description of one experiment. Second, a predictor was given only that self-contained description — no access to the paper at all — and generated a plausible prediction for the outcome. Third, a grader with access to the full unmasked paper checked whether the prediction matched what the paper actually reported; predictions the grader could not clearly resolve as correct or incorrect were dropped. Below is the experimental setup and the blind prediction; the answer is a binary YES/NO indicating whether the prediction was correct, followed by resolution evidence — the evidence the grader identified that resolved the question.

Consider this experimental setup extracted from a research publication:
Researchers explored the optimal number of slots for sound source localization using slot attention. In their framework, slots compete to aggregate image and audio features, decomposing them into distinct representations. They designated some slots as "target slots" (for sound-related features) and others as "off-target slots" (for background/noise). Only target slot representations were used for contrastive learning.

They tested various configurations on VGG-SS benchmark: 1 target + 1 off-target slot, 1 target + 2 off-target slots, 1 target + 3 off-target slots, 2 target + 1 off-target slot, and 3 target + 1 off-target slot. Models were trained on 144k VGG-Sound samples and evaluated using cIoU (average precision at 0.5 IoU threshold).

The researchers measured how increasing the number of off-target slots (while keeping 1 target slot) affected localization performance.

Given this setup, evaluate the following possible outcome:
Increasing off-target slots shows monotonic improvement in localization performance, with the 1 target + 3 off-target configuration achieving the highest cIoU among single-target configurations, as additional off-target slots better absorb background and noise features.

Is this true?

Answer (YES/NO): NO